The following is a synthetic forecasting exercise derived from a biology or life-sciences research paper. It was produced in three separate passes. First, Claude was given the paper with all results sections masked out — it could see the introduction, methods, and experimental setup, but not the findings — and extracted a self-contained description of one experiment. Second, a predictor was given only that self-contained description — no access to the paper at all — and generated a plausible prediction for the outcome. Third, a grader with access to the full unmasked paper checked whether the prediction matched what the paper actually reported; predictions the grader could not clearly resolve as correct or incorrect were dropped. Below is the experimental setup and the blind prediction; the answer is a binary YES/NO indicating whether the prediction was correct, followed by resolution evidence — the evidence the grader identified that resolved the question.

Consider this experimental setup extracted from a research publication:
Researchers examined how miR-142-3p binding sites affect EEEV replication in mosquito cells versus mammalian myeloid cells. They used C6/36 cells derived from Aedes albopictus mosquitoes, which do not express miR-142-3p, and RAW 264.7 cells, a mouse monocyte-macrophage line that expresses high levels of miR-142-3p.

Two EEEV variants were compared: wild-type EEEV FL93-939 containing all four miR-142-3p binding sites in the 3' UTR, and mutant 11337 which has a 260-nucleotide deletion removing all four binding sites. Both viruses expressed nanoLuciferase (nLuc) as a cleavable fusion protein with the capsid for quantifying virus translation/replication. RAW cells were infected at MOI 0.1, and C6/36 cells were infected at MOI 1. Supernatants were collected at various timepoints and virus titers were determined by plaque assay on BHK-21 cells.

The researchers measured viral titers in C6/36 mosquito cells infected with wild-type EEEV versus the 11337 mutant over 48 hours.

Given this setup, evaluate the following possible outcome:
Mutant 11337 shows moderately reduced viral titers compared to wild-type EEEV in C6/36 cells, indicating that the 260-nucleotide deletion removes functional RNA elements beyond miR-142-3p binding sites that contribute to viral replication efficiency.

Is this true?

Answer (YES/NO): YES